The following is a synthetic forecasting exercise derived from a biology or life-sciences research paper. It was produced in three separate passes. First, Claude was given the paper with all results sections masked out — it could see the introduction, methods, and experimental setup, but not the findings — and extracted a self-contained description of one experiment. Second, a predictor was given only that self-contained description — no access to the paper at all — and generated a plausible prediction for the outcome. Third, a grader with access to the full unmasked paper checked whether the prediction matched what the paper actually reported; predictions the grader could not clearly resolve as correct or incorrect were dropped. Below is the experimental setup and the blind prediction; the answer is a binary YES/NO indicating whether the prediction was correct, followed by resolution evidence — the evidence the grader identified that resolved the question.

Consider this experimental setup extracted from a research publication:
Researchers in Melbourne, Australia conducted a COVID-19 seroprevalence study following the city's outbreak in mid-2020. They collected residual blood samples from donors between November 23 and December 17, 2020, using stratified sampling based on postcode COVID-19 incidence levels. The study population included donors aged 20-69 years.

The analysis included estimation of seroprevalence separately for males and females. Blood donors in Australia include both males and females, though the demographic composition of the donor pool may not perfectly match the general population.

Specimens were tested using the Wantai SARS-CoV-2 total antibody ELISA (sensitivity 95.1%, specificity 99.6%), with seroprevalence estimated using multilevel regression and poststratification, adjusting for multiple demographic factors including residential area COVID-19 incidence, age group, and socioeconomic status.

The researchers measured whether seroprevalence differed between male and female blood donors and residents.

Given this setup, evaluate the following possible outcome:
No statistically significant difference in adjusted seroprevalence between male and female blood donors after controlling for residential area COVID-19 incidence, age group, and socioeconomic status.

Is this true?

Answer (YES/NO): YES